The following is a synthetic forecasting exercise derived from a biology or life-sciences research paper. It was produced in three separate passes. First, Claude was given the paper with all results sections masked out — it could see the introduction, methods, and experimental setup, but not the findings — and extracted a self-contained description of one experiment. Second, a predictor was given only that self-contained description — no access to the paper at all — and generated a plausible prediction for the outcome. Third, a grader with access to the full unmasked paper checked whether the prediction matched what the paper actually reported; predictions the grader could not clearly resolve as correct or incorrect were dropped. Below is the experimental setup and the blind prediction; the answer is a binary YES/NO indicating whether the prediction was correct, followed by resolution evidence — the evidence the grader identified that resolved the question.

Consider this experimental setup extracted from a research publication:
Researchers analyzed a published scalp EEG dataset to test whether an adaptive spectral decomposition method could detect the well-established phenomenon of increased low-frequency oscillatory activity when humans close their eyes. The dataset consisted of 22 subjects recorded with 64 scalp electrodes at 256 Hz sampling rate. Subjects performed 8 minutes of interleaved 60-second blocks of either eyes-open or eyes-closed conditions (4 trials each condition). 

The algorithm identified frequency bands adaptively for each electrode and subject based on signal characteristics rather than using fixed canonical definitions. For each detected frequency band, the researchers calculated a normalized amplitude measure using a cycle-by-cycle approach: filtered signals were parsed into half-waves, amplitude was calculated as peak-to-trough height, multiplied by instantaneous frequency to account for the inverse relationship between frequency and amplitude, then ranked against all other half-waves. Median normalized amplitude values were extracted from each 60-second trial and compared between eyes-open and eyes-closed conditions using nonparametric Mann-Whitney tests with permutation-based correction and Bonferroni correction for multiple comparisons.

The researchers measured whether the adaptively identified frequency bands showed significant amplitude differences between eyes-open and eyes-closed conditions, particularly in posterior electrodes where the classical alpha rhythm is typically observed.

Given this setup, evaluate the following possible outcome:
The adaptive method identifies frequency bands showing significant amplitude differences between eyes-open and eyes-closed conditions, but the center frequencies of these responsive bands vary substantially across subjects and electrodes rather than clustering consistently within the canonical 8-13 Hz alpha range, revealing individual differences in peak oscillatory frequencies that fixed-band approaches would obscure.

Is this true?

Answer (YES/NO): NO